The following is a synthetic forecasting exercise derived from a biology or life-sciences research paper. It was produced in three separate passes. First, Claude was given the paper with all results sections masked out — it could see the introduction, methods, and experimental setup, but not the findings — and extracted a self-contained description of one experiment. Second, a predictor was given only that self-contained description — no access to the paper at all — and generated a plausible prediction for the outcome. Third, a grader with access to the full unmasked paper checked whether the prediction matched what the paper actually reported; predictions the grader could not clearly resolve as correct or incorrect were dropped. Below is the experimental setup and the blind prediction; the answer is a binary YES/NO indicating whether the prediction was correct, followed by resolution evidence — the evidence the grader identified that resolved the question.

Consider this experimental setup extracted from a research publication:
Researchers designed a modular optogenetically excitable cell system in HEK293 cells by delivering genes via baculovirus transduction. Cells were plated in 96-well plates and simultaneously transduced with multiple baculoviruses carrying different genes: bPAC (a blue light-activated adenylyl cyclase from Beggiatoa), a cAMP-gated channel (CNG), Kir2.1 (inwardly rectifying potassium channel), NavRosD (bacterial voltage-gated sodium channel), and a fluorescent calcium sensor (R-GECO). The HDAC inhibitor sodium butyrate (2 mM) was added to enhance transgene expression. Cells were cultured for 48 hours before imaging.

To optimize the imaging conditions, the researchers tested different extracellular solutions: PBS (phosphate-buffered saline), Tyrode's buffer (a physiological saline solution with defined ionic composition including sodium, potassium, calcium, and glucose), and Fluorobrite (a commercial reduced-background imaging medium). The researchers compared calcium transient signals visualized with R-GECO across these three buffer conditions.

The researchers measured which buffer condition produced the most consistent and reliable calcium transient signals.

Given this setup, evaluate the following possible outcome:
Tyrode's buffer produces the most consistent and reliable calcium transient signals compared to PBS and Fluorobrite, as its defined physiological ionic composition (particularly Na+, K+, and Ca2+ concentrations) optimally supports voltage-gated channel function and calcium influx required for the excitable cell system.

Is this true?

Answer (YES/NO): NO